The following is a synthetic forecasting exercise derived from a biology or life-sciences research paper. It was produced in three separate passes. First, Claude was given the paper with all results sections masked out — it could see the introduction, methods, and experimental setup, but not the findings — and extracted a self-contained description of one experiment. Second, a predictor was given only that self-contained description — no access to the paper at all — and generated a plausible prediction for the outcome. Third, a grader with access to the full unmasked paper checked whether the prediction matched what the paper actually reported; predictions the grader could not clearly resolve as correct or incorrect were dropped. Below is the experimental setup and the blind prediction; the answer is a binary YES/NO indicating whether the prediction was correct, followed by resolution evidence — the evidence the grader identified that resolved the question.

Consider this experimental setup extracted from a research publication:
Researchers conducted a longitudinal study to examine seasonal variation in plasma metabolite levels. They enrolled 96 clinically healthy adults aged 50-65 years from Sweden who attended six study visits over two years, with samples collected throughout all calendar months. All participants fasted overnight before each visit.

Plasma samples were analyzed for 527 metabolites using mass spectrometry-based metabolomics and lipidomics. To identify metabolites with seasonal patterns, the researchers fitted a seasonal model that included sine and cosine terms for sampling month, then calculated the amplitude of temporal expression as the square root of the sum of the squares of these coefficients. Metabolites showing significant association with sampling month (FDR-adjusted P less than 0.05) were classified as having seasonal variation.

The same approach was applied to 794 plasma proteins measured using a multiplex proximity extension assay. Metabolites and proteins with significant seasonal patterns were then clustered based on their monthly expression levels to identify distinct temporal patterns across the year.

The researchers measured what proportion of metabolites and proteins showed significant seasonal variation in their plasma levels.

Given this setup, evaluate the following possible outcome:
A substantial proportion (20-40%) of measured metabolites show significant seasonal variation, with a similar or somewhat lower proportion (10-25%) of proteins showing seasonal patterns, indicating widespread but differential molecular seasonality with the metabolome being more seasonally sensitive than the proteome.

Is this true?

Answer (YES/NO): NO